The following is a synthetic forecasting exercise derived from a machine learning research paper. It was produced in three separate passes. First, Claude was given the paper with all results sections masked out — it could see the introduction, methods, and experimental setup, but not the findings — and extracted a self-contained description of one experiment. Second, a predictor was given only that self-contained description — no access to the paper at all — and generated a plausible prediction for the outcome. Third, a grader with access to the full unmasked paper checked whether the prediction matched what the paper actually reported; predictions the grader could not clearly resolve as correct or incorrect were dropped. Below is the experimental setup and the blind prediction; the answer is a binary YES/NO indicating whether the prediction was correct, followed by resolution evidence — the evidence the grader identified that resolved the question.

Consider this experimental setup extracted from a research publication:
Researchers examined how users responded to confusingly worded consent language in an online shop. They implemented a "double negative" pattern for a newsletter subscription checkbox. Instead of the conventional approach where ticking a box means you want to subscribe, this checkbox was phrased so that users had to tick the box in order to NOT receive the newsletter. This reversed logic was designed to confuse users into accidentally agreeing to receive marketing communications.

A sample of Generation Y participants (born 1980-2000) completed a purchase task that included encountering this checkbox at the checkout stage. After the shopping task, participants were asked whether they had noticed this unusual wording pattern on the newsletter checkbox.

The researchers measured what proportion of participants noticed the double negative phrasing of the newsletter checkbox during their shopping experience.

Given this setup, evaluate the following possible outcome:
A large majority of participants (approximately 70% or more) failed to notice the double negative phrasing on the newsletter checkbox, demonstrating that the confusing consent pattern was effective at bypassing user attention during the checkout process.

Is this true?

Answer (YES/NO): NO